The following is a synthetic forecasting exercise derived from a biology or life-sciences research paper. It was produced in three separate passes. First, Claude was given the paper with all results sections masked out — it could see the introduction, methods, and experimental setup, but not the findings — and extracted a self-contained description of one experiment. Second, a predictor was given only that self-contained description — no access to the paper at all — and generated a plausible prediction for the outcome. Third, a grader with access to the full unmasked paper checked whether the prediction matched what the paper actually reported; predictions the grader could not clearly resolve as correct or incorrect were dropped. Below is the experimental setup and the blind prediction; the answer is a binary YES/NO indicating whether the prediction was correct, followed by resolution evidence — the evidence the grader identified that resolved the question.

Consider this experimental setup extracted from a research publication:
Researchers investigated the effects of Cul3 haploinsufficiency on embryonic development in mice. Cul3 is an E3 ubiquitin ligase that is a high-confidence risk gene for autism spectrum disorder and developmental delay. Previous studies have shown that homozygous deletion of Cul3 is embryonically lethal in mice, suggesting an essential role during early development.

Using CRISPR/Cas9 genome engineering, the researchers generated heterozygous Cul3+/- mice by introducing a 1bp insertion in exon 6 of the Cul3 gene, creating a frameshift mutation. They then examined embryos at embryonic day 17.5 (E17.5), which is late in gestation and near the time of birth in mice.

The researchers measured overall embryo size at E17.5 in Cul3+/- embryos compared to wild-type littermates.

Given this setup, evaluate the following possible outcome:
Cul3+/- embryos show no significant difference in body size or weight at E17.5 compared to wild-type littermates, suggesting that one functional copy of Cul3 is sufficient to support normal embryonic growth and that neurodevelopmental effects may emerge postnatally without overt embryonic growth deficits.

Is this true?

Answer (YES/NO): NO